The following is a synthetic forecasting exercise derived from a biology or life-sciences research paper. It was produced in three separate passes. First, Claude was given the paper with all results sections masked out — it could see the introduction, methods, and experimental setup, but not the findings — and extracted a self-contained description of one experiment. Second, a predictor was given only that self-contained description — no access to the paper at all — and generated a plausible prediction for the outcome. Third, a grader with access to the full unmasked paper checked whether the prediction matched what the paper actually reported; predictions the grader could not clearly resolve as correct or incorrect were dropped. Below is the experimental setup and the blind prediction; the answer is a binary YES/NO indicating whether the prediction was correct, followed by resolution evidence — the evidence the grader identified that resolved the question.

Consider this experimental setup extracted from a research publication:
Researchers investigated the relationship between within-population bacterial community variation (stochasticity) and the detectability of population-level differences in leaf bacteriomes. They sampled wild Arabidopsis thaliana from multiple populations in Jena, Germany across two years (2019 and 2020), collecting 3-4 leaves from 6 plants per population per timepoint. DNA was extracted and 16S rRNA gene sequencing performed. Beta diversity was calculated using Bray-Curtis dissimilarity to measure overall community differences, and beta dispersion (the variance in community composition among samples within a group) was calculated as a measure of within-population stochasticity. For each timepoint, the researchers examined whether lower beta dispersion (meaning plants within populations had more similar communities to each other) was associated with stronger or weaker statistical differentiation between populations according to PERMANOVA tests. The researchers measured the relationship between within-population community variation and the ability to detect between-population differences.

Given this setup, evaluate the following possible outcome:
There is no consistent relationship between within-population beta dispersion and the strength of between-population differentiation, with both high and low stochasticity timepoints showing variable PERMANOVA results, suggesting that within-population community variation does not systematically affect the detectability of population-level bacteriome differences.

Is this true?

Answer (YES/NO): NO